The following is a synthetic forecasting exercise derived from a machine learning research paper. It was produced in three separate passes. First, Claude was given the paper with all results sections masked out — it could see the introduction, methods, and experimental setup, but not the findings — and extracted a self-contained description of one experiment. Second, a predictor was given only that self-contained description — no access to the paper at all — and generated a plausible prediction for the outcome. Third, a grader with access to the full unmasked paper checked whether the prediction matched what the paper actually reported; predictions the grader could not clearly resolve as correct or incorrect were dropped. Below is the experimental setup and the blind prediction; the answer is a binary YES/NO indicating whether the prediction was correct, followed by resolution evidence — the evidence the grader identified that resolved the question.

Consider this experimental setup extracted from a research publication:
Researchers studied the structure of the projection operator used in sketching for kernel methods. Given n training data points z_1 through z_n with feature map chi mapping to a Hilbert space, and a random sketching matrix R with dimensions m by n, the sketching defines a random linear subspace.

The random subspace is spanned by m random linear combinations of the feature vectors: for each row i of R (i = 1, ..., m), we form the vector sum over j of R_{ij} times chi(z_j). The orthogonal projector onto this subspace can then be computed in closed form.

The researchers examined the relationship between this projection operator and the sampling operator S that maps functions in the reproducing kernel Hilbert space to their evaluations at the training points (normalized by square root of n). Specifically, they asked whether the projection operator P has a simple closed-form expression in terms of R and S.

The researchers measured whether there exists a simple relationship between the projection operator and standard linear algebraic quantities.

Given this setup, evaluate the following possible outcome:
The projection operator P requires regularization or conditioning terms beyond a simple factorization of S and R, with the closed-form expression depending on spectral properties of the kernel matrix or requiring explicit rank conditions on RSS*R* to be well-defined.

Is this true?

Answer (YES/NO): NO